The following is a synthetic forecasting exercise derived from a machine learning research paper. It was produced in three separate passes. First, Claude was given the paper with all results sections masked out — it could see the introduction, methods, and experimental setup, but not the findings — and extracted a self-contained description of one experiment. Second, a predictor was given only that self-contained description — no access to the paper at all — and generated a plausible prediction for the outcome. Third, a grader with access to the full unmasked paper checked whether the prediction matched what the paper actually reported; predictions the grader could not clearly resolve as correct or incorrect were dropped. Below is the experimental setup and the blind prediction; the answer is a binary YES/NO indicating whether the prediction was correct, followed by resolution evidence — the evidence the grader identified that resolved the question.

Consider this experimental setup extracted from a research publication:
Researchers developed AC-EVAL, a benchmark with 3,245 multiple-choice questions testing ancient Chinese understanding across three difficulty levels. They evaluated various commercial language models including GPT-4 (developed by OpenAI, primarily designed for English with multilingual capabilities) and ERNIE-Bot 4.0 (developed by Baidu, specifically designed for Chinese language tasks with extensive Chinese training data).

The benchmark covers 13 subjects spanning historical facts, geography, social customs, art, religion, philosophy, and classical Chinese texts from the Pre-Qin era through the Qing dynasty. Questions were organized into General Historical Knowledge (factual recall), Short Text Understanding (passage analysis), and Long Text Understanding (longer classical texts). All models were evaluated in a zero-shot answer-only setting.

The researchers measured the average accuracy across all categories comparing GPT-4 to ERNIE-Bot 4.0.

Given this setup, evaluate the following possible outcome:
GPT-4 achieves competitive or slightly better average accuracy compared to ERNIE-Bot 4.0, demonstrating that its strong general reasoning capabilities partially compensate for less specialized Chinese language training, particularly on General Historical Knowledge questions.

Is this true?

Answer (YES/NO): NO